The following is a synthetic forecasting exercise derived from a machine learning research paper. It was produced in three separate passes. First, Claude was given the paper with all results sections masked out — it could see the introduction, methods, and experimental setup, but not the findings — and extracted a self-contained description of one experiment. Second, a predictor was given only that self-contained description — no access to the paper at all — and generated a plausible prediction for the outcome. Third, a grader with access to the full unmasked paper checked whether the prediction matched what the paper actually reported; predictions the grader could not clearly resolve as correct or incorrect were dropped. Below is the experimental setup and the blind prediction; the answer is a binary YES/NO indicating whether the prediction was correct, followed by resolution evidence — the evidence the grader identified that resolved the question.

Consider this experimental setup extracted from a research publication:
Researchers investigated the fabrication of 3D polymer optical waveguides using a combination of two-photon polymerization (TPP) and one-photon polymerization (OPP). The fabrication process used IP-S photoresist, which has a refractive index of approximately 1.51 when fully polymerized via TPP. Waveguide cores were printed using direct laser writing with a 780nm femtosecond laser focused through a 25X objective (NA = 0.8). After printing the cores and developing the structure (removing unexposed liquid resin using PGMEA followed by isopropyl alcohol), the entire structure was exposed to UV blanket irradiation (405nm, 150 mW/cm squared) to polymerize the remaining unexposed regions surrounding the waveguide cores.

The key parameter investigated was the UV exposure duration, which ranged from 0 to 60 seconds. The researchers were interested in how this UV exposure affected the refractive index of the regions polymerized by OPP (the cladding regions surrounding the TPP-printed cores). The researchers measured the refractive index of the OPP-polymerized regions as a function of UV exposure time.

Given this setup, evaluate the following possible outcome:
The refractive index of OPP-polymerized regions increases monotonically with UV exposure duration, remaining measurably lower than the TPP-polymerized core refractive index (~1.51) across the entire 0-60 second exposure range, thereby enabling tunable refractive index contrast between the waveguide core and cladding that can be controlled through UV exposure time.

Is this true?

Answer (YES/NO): YES